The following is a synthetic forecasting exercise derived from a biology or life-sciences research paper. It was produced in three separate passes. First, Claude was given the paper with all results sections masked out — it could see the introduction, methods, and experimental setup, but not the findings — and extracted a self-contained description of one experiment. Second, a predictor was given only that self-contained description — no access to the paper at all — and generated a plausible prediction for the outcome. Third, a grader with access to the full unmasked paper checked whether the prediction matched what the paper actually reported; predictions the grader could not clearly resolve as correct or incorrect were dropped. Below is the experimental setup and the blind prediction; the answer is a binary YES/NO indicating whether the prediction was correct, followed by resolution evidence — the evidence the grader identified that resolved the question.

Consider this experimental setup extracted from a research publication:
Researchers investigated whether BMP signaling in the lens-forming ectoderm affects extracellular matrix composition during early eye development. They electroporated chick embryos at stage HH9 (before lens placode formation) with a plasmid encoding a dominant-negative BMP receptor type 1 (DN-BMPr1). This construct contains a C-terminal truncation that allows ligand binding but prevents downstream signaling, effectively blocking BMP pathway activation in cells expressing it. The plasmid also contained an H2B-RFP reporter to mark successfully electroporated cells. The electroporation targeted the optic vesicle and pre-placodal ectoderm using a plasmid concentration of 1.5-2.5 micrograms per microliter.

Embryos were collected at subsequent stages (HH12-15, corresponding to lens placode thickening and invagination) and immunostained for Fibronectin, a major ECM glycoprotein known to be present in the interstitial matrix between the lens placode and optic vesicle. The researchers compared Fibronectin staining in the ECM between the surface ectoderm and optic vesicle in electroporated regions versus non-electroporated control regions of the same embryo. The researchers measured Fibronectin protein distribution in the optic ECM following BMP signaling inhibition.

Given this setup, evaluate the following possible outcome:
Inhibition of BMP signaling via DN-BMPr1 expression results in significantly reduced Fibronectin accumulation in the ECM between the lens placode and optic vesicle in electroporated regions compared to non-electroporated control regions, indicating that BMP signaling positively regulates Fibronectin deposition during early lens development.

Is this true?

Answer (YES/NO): NO